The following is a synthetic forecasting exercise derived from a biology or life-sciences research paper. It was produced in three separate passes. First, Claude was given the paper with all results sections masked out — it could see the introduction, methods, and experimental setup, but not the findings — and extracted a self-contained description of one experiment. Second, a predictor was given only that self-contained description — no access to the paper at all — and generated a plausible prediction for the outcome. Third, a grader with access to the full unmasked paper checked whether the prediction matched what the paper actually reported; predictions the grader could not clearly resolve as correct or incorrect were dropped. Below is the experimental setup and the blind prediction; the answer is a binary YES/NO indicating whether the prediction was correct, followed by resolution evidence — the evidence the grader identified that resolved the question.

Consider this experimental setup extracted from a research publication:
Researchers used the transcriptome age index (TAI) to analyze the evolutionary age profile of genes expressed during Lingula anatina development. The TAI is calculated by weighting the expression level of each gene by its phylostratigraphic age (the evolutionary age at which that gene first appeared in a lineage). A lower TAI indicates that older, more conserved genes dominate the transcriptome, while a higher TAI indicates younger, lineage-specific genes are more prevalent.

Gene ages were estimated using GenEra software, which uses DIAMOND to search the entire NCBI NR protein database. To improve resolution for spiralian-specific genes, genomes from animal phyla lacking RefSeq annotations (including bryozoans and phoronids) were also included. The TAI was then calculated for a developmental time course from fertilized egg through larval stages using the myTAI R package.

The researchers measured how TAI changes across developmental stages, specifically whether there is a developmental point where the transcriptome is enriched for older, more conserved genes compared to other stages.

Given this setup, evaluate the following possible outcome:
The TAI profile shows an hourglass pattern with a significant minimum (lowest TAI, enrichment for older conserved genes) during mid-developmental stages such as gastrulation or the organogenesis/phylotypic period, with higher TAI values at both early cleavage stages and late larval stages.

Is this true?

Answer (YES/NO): NO